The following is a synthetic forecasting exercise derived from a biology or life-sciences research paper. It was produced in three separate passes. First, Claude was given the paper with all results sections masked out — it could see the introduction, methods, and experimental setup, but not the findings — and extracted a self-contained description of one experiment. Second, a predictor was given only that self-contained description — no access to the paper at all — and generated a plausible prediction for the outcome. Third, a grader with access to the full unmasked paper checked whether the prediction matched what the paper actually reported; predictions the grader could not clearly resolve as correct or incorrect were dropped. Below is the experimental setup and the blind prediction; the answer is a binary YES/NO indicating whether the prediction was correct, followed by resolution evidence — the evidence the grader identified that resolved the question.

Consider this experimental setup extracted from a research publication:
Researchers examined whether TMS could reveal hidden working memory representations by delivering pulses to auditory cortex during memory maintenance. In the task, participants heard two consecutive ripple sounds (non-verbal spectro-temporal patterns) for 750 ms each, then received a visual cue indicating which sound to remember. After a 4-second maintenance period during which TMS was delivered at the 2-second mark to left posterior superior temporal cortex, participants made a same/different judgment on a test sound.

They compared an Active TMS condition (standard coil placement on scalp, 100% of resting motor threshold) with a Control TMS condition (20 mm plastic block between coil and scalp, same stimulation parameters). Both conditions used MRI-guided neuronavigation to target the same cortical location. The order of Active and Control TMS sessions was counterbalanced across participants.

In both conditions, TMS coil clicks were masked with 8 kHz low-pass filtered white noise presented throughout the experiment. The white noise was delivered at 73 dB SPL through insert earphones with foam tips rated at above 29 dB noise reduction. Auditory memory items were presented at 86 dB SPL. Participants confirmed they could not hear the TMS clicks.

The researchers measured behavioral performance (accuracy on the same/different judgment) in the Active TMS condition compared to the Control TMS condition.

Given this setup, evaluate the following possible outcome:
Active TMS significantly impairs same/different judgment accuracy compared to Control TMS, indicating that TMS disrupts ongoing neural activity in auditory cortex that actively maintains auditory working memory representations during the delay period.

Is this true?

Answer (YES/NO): NO